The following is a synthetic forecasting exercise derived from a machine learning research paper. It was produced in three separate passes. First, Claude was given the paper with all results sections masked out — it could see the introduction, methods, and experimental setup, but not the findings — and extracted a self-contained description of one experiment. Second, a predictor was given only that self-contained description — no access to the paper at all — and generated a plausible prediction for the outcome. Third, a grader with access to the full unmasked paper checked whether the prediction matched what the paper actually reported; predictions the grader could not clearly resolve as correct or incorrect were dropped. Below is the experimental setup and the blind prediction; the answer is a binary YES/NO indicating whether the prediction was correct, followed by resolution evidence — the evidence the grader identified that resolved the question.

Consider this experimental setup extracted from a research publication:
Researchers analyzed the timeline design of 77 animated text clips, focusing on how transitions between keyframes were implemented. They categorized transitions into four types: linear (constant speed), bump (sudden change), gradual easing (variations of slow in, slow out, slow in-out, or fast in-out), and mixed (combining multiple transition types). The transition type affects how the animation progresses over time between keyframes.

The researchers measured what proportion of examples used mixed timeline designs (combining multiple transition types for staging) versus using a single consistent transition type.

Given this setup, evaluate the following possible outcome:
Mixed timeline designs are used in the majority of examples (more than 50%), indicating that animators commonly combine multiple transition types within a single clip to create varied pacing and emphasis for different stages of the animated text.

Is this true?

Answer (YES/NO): NO